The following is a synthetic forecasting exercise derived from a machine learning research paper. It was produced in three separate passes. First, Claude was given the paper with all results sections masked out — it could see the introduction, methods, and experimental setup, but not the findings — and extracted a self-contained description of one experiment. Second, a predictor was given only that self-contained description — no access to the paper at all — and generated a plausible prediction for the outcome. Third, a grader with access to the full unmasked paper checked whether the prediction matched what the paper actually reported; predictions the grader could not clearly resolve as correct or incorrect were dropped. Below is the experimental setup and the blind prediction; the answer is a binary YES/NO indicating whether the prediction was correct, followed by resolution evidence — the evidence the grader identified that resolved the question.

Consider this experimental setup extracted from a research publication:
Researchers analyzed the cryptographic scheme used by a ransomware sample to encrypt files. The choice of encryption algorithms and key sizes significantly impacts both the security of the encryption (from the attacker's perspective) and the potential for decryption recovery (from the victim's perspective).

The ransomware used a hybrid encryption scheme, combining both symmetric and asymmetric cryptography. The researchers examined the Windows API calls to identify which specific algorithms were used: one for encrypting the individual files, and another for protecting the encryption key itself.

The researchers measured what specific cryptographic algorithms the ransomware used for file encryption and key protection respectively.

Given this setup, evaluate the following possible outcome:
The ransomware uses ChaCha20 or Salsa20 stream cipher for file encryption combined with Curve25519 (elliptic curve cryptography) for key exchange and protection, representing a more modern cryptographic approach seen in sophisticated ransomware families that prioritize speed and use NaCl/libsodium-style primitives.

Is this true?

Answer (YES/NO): NO